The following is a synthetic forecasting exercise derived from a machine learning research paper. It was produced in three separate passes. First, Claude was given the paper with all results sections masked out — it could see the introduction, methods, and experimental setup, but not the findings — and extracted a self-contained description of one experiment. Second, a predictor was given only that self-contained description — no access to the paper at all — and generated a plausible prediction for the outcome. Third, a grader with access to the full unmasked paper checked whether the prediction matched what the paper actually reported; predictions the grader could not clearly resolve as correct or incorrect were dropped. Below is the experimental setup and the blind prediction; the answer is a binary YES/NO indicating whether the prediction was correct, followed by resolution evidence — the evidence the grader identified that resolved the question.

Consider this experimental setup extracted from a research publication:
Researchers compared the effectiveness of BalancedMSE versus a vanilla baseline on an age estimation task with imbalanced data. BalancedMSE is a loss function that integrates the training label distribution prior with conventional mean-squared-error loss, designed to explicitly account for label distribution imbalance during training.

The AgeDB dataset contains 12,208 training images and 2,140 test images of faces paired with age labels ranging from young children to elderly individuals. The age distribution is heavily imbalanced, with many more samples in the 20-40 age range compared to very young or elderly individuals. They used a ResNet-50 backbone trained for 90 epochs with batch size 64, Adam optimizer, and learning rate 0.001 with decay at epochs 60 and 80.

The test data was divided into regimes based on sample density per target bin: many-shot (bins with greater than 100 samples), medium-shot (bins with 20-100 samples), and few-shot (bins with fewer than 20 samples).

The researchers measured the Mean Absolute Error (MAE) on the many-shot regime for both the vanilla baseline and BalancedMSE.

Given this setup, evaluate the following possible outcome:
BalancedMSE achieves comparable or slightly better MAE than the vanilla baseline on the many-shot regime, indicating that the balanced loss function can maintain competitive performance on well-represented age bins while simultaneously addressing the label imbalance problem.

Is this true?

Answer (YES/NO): NO